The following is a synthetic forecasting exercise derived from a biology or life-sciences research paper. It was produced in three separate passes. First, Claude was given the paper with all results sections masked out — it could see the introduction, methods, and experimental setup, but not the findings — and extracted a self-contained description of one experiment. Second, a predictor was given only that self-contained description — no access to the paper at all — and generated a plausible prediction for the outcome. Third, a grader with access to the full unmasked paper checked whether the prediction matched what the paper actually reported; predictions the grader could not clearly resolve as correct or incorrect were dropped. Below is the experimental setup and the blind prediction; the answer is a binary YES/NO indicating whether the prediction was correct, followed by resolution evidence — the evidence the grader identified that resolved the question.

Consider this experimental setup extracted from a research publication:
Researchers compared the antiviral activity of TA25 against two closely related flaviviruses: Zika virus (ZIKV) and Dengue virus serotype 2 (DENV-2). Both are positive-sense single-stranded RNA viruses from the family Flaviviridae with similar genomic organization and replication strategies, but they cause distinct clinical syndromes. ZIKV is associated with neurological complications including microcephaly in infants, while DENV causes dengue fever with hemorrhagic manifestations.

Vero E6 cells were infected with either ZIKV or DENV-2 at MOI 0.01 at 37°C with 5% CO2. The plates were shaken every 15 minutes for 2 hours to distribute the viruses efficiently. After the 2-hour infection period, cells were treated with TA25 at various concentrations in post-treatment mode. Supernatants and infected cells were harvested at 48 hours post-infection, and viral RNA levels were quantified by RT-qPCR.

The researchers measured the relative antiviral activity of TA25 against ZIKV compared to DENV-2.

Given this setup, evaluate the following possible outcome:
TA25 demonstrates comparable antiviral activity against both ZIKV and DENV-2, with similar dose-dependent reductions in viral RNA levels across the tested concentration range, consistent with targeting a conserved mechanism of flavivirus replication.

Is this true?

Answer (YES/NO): NO